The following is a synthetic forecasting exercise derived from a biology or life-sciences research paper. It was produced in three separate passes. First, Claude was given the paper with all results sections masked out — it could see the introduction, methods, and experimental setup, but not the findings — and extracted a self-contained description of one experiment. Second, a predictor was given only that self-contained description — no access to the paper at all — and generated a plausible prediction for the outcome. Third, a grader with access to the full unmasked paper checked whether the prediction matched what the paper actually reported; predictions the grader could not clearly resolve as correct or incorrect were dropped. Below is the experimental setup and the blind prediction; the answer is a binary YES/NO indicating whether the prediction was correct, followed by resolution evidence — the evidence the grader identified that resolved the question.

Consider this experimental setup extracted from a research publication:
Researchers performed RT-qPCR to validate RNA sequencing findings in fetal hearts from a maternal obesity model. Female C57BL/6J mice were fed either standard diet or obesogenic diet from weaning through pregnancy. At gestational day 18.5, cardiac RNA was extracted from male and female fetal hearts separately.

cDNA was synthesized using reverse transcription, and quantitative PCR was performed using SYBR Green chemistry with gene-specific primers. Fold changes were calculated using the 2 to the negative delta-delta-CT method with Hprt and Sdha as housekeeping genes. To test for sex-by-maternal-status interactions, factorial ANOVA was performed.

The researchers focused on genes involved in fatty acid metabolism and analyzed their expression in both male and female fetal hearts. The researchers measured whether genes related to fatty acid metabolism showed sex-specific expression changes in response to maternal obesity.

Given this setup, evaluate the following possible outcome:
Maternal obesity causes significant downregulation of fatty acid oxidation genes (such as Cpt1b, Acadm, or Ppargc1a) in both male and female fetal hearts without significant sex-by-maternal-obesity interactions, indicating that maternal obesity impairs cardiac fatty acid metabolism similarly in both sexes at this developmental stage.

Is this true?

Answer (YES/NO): NO